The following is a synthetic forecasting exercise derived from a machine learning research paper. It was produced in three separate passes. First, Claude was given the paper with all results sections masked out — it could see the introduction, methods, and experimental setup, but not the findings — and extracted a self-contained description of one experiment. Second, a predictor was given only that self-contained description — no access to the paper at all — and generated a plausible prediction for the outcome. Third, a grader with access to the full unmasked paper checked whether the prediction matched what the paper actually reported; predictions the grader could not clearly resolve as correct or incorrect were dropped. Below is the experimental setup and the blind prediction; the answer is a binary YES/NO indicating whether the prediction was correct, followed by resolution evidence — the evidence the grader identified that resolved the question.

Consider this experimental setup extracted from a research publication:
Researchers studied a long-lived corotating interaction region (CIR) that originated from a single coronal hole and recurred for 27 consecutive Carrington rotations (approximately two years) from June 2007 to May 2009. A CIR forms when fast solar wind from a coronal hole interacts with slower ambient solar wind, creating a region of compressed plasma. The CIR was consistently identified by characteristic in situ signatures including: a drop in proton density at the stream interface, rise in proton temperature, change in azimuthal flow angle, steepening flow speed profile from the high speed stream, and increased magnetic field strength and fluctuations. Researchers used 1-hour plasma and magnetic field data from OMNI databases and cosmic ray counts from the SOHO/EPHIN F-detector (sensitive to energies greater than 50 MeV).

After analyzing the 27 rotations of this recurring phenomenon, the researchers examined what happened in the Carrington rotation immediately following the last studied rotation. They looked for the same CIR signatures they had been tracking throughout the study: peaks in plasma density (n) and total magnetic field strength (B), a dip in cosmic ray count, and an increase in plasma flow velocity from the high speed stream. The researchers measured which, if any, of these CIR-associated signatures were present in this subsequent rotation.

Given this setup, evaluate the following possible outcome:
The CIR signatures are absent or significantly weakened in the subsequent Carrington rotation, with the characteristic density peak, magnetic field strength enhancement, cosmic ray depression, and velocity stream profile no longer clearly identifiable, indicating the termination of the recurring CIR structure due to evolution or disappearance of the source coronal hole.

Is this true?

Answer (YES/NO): NO